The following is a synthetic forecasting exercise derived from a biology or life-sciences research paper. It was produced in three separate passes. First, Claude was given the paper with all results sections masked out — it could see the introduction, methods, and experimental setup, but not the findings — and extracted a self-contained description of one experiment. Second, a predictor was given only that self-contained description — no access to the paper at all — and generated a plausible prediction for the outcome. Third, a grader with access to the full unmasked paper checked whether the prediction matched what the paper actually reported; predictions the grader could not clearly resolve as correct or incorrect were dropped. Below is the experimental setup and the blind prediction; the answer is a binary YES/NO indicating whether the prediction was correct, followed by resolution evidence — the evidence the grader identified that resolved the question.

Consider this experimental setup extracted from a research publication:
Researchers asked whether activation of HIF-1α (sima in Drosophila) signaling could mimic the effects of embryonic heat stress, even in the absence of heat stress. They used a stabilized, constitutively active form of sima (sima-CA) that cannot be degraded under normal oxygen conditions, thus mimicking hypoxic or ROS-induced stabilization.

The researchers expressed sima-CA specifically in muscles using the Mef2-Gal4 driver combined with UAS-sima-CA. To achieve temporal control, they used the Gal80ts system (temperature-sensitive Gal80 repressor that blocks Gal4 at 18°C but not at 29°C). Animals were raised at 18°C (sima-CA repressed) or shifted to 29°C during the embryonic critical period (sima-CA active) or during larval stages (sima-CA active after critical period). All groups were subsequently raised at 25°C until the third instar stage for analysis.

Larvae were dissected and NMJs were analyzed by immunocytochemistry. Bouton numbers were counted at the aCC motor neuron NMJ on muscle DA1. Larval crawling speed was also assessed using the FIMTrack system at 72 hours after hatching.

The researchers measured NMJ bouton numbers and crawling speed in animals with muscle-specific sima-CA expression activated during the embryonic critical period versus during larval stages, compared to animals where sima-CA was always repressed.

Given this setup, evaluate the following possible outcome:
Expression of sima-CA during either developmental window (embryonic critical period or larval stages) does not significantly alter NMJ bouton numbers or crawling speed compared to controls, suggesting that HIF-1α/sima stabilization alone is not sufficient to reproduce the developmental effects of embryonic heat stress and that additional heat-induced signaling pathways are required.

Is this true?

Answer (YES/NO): NO